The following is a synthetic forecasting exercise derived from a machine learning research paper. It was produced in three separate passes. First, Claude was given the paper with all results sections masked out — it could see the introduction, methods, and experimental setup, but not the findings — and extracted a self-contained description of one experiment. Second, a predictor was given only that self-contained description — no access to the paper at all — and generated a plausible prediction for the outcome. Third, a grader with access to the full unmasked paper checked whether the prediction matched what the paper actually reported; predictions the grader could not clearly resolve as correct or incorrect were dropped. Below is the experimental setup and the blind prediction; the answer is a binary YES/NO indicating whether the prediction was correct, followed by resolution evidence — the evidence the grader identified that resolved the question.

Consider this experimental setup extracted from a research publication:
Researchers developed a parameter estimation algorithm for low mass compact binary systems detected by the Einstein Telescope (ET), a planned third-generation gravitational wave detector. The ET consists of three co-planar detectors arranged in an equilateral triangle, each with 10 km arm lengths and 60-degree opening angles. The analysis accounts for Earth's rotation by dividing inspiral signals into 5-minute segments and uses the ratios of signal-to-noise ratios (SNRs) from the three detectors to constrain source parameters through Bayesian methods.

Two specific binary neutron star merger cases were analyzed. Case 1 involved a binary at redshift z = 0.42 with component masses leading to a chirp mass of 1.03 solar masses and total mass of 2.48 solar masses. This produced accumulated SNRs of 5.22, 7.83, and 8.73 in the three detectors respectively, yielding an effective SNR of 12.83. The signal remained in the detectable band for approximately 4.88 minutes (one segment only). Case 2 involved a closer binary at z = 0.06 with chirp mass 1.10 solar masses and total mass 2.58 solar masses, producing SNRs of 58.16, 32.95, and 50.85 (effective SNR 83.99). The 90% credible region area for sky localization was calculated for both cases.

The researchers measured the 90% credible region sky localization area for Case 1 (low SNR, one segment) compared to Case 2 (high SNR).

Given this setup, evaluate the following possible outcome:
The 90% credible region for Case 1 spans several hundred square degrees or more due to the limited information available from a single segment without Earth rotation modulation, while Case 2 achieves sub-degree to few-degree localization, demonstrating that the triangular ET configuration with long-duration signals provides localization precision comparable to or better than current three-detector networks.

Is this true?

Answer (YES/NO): NO